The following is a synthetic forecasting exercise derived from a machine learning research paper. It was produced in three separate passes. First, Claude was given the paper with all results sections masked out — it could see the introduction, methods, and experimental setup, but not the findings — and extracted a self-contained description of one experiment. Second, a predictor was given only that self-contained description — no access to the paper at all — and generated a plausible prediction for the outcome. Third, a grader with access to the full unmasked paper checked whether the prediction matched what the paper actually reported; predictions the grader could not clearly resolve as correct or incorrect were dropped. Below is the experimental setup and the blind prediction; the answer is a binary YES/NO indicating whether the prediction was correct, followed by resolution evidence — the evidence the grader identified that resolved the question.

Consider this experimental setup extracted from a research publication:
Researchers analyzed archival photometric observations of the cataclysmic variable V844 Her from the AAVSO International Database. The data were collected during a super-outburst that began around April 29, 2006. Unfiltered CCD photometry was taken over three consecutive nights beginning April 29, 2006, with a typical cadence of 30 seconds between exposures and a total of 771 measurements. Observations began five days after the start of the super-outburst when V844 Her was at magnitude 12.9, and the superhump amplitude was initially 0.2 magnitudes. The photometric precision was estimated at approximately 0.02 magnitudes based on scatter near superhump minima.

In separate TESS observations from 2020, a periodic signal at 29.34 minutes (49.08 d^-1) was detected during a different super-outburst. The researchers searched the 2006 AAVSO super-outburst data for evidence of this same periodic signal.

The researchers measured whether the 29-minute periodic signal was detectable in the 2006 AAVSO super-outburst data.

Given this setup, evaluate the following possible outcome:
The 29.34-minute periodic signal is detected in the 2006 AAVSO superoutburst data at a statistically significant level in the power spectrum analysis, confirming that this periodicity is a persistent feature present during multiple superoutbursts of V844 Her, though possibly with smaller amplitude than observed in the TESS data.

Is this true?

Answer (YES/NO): YES